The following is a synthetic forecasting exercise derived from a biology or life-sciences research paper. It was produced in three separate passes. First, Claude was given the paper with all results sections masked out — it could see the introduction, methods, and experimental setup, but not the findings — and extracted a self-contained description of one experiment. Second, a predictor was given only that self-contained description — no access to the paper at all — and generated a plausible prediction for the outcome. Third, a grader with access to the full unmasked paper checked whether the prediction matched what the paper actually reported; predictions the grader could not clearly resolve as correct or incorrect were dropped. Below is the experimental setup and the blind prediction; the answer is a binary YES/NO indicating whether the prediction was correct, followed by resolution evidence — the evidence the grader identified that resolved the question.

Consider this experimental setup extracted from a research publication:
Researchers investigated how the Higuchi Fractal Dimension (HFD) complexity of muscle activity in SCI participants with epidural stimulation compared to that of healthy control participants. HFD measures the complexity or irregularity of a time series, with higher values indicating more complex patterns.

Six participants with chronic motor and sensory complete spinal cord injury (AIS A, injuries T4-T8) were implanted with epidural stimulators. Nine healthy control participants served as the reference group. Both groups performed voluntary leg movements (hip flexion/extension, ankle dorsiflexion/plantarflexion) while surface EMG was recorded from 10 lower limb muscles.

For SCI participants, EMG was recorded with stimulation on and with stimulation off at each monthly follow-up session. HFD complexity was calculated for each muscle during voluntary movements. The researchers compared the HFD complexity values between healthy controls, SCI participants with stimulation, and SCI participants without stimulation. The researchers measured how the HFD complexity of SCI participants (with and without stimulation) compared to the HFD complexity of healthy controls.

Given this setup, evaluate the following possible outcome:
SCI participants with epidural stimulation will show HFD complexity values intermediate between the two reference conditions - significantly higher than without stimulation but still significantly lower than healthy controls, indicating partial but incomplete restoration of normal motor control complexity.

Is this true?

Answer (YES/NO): NO